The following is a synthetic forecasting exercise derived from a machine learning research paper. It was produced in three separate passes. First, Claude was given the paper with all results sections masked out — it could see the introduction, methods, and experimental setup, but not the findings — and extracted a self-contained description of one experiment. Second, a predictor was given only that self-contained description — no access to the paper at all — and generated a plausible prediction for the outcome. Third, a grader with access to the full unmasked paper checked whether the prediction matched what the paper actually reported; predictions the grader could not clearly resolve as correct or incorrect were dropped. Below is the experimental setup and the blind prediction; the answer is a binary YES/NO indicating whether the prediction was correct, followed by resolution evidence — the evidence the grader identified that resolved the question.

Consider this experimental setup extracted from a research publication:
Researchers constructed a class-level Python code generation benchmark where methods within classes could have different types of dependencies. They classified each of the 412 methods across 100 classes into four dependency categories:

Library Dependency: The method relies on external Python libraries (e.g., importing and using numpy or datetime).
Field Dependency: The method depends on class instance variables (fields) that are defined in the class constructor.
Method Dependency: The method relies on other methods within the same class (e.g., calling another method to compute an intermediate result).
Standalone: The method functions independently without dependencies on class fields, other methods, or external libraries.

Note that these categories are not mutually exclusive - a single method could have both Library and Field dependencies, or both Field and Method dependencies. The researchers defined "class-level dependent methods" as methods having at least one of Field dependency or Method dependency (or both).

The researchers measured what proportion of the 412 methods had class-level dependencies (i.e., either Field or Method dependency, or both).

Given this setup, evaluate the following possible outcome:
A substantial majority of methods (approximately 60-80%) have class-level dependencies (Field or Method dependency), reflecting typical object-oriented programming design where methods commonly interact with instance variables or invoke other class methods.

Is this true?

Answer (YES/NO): YES